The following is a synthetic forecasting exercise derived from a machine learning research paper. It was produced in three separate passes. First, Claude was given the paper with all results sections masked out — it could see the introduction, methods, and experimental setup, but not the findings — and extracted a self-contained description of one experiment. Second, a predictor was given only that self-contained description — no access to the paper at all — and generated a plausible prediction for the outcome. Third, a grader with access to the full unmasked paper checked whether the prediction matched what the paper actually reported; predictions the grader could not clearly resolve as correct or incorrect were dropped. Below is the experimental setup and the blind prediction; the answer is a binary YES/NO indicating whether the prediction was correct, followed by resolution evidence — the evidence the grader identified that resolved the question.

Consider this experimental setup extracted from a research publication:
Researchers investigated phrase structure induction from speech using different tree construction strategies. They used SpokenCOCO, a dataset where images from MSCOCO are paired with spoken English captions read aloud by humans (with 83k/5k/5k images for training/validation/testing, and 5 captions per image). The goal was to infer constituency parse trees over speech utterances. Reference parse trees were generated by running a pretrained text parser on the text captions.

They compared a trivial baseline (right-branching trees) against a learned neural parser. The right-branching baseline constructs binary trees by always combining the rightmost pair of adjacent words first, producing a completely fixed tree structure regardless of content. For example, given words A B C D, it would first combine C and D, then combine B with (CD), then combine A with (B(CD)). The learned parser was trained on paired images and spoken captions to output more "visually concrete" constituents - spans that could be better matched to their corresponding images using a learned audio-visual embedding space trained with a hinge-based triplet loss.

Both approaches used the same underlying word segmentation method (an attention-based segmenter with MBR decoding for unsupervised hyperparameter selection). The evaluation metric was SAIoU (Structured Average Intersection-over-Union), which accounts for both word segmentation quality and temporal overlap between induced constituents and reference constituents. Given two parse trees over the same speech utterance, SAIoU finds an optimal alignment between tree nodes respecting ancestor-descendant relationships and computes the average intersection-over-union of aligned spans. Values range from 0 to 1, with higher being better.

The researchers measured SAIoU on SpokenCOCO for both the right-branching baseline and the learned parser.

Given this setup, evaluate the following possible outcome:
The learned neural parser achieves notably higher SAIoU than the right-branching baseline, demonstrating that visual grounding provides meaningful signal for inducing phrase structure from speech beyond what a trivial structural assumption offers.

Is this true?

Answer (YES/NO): NO